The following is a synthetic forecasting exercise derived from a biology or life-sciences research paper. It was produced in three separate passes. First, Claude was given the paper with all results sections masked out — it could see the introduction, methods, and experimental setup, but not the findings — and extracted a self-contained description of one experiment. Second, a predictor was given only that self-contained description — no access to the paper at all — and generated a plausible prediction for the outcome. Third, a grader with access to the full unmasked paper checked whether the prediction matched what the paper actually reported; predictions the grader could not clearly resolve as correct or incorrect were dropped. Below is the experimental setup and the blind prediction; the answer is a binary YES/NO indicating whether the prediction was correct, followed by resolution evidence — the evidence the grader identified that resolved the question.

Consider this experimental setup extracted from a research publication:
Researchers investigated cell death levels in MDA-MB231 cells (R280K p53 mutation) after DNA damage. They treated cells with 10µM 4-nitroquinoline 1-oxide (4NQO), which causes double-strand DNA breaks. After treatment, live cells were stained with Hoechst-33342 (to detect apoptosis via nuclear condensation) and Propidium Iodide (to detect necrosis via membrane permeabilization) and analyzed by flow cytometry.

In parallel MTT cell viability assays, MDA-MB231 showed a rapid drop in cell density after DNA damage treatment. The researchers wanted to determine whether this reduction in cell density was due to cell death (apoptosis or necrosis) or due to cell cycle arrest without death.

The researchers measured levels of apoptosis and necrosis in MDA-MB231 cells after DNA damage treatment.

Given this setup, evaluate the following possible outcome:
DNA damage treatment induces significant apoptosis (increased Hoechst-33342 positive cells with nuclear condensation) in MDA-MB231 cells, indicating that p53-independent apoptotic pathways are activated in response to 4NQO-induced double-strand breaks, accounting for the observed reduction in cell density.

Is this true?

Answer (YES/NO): NO